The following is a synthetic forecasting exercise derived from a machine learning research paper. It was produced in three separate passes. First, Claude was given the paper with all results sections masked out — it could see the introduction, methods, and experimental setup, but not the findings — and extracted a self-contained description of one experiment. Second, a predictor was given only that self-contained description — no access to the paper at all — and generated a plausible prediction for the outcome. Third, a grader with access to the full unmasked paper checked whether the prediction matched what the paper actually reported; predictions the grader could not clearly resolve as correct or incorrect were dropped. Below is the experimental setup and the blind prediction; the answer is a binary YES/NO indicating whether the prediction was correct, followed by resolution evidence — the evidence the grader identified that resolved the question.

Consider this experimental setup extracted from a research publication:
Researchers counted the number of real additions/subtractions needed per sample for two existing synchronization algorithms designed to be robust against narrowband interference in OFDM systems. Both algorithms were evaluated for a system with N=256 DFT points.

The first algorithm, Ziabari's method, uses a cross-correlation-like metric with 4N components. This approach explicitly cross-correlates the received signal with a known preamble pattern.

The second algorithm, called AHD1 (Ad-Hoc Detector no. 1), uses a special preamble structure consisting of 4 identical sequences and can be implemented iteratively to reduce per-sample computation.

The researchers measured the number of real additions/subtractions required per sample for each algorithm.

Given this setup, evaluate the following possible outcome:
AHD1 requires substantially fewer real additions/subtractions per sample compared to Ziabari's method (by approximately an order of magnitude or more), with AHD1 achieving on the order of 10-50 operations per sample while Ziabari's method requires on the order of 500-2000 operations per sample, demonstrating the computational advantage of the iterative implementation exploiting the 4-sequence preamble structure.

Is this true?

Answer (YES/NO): NO